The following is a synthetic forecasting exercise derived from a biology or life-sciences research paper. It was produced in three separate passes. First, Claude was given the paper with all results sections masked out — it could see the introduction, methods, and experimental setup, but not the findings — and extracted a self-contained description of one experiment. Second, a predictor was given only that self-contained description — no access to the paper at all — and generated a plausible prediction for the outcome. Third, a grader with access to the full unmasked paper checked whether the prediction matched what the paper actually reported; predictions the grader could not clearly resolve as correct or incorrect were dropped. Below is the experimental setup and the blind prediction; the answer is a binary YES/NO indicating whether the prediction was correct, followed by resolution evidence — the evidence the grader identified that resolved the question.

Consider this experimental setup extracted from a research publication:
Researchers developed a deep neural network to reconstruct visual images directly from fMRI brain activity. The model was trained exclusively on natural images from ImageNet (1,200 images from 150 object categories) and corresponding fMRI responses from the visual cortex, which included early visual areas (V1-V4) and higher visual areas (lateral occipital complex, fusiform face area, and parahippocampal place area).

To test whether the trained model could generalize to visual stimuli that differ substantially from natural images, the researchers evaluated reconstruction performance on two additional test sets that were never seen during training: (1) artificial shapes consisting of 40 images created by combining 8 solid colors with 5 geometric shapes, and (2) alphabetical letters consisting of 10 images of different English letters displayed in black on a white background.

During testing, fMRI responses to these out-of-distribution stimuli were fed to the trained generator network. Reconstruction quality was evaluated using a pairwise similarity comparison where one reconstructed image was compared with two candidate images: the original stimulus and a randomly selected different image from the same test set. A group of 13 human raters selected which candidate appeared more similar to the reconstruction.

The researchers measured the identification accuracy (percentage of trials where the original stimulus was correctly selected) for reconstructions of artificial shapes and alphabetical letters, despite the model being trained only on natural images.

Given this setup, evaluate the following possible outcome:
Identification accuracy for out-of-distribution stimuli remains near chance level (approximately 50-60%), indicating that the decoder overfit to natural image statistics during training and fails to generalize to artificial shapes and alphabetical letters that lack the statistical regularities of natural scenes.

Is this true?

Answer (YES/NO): NO